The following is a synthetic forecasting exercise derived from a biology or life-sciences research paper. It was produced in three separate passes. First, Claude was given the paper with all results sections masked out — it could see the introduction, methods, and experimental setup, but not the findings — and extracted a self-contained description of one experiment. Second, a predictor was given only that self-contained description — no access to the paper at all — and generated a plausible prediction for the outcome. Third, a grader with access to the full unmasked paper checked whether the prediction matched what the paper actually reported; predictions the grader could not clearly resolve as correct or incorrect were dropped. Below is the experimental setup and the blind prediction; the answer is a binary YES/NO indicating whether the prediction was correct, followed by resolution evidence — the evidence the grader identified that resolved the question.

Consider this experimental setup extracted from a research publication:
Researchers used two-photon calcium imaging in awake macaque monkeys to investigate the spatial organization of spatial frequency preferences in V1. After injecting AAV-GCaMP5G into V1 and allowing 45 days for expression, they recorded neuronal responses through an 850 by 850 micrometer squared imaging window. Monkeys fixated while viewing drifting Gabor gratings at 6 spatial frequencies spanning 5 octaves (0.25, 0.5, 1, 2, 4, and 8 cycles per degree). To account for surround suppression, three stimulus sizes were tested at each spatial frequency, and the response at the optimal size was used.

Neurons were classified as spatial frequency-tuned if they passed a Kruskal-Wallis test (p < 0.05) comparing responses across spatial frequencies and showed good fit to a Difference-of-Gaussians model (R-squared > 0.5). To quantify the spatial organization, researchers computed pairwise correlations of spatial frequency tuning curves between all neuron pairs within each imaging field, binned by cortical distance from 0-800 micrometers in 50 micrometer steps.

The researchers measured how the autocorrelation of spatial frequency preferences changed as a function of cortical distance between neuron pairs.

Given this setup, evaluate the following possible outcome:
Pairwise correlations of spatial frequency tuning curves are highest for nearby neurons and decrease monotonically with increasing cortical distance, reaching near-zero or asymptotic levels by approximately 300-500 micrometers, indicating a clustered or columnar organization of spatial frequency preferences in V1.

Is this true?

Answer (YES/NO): NO